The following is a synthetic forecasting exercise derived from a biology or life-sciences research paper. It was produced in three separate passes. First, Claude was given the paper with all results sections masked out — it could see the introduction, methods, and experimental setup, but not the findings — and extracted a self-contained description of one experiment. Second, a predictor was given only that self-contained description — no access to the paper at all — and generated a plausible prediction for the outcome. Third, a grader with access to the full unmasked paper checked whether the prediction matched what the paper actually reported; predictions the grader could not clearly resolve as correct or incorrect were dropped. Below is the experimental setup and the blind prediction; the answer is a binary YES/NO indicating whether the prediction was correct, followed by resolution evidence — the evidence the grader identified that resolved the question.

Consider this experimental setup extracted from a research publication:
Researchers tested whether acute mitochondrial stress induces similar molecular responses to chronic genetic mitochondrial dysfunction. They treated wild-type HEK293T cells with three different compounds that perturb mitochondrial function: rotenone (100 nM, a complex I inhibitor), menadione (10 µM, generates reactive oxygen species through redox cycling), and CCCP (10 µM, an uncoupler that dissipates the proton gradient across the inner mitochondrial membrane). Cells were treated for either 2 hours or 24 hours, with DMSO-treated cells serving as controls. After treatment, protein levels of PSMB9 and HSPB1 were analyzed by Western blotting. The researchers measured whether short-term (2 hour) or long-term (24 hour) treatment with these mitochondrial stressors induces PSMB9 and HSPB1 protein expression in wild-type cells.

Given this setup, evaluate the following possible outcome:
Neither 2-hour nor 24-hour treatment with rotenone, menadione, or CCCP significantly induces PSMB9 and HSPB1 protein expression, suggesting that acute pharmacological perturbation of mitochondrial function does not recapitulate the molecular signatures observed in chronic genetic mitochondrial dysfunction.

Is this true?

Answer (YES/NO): YES